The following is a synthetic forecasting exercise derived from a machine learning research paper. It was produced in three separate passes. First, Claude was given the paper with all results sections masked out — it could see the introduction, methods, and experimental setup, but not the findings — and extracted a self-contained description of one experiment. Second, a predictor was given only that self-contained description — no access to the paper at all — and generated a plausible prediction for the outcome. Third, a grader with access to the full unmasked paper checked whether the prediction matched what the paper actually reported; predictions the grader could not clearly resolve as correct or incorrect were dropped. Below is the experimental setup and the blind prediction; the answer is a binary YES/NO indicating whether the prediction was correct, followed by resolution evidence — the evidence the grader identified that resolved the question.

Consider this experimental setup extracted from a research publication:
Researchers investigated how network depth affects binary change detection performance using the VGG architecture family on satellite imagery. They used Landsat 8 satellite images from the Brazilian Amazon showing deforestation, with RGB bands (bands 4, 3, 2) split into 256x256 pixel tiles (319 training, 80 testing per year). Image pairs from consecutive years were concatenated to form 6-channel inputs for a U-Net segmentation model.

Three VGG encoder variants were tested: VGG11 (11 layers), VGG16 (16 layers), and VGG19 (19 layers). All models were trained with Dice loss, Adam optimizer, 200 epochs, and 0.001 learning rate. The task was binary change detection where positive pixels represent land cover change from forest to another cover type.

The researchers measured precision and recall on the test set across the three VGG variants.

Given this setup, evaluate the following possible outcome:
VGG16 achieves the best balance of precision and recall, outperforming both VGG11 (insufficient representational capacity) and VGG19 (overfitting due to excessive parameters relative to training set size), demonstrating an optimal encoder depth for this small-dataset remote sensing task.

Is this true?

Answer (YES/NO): NO